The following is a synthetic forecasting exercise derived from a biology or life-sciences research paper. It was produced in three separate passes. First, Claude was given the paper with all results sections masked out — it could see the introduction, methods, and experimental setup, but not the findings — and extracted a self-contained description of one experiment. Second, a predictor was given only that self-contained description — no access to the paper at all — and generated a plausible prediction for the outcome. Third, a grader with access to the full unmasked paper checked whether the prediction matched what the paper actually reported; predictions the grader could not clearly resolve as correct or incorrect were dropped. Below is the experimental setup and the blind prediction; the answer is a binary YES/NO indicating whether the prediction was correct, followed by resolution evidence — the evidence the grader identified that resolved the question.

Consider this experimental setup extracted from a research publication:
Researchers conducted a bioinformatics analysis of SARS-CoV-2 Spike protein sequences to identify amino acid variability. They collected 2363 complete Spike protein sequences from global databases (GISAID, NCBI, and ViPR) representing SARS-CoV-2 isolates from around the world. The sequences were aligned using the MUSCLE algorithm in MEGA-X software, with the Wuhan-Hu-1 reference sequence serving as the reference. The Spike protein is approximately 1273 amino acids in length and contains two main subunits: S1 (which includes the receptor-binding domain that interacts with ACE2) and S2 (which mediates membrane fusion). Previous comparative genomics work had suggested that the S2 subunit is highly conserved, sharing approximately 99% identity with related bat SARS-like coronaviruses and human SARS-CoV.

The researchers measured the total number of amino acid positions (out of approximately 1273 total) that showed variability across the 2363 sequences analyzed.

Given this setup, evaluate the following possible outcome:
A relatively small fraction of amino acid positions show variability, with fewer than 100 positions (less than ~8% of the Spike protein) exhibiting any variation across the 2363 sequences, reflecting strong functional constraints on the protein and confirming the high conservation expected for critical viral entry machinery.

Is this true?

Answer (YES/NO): YES